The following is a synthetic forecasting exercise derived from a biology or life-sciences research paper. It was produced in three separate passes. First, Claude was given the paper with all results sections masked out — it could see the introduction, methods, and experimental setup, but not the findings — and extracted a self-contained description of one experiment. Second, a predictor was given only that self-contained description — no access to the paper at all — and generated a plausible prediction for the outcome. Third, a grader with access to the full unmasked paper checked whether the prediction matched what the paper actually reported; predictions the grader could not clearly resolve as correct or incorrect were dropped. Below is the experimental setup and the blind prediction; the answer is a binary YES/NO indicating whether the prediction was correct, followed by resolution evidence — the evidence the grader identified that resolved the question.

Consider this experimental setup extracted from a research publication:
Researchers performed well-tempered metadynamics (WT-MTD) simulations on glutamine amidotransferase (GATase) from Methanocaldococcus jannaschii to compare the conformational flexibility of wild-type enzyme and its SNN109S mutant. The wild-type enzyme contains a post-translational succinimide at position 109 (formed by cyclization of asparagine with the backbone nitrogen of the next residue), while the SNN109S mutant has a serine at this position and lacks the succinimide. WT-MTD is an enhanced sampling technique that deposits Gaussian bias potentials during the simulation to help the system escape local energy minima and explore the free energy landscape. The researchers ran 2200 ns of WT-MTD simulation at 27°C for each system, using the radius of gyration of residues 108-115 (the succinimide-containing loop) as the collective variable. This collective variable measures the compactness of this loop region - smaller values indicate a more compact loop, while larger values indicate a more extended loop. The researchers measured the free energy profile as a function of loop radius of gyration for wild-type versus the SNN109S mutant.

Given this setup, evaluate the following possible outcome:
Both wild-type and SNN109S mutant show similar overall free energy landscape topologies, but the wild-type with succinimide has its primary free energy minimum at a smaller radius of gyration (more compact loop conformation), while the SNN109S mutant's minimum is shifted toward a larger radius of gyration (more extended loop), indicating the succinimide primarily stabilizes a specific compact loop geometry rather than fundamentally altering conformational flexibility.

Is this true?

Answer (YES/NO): NO